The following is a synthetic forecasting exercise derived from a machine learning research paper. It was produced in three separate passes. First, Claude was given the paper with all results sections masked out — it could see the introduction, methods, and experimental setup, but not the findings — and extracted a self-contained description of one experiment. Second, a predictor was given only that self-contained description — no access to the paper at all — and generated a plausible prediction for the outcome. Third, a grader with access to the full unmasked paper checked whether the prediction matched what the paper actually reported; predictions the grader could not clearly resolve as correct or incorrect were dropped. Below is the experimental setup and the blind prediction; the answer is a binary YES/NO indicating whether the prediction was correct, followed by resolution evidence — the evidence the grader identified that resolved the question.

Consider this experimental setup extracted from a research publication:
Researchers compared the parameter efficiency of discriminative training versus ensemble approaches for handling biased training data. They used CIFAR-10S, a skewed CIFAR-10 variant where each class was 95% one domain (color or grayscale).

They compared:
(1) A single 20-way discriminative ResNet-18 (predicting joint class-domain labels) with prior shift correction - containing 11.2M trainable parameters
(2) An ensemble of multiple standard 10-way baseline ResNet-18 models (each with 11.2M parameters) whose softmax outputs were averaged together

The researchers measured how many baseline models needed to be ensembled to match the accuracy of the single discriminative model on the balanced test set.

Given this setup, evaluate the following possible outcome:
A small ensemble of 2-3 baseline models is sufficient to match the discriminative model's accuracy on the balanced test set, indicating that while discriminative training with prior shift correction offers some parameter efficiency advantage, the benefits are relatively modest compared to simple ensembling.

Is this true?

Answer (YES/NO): NO